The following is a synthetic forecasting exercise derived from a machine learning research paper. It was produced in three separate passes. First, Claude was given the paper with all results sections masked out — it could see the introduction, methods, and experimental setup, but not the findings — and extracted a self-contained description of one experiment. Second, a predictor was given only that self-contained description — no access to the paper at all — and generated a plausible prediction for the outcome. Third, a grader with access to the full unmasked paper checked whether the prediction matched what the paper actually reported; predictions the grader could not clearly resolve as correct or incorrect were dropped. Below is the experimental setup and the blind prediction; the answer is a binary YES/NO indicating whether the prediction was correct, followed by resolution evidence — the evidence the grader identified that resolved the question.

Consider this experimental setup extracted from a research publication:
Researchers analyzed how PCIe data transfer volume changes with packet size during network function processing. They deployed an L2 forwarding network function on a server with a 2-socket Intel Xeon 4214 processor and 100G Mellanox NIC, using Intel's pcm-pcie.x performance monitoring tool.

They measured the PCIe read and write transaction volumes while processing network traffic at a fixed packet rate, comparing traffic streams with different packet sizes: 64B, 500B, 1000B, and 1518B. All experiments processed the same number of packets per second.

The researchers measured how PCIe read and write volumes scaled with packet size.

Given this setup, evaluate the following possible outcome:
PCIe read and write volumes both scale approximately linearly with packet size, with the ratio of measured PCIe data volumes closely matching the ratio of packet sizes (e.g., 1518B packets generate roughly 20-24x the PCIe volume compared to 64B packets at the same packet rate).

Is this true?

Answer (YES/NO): YES